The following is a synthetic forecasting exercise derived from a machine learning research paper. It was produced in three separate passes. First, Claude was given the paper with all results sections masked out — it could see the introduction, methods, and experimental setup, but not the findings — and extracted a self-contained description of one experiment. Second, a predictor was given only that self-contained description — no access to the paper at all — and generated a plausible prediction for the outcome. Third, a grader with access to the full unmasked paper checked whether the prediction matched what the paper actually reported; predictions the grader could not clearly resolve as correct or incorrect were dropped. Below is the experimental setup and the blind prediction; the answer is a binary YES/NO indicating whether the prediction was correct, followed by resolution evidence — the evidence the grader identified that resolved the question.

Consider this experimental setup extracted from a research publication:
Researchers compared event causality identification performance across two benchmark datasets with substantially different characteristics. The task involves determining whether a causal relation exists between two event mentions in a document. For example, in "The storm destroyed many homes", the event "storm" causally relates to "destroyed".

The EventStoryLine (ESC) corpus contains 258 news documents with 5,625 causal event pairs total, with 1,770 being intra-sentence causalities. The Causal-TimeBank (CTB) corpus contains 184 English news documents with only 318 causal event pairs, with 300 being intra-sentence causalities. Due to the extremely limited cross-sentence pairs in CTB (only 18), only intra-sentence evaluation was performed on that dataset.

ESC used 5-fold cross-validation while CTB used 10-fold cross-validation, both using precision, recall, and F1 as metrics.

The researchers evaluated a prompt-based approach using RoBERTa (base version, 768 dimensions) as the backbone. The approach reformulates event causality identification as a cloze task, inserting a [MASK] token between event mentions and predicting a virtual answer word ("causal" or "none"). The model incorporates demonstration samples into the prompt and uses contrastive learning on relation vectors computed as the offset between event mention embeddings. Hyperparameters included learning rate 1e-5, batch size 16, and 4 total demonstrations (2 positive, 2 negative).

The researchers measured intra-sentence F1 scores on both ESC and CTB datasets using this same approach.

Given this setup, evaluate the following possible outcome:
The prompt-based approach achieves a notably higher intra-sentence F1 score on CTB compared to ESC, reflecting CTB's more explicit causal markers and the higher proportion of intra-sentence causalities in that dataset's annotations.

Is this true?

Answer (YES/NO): NO